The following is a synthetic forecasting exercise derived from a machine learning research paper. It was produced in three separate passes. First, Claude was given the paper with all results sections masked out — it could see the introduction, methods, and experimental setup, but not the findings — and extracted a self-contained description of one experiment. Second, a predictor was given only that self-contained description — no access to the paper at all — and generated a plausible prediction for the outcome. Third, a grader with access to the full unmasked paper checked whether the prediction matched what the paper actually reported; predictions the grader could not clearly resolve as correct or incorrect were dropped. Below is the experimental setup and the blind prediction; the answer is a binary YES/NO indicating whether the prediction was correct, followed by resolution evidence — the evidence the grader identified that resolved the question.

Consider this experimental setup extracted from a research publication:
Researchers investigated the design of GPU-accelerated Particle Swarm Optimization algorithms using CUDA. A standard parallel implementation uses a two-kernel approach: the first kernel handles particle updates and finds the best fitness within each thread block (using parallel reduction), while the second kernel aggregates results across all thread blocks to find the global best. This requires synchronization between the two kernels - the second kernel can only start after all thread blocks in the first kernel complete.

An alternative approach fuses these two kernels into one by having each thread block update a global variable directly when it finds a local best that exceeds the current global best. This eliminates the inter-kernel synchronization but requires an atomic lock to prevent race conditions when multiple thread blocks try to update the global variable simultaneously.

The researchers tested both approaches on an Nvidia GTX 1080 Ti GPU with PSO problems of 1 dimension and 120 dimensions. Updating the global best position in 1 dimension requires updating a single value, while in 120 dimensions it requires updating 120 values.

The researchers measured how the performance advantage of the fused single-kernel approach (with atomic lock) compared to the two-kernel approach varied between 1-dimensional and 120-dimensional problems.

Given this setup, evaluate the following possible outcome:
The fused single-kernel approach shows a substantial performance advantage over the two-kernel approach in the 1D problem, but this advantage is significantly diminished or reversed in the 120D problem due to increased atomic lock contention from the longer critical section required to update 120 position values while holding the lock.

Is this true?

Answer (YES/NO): NO